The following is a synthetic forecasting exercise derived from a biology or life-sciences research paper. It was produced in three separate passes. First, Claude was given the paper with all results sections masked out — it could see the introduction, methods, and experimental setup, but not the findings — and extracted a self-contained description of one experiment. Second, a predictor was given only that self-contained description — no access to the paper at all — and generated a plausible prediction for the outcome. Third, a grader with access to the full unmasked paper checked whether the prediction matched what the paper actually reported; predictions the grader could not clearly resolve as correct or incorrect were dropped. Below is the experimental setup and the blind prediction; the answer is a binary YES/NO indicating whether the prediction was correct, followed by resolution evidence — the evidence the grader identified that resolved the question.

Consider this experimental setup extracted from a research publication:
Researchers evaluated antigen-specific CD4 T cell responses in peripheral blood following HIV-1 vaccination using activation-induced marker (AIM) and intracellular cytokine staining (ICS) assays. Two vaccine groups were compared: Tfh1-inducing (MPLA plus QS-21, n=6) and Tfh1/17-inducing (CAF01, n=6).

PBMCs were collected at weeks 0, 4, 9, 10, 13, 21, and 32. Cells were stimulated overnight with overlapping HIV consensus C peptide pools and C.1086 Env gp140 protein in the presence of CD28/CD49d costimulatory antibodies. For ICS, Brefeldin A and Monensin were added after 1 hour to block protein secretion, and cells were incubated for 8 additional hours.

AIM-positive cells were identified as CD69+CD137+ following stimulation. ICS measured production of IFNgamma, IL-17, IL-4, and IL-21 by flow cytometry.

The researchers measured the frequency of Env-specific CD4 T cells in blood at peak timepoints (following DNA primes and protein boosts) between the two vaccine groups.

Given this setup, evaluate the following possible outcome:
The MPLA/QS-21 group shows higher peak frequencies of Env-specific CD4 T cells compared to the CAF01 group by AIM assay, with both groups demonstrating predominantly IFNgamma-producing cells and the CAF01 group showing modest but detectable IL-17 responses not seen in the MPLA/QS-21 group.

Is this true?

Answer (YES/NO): NO